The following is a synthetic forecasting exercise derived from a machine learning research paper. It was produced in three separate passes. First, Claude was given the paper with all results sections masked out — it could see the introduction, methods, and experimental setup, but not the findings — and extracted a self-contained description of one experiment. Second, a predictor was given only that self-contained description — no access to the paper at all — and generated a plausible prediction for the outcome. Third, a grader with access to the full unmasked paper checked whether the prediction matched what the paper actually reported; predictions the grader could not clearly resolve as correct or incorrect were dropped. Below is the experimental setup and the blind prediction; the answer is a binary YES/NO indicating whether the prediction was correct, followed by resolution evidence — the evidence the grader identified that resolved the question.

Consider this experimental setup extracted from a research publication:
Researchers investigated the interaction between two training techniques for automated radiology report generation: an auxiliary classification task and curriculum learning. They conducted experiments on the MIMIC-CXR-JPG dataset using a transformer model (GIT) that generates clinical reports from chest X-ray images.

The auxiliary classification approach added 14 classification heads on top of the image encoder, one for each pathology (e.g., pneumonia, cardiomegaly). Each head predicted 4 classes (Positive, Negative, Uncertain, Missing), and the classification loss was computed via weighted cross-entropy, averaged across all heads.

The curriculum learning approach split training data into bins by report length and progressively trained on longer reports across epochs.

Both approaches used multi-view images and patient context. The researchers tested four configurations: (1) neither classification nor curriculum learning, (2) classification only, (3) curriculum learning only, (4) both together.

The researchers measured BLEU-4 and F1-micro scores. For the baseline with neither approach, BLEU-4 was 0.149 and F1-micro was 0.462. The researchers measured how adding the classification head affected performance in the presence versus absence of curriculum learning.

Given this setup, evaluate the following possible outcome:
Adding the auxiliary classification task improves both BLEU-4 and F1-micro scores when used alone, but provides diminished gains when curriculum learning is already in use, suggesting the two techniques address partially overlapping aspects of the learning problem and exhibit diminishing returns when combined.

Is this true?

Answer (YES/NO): NO